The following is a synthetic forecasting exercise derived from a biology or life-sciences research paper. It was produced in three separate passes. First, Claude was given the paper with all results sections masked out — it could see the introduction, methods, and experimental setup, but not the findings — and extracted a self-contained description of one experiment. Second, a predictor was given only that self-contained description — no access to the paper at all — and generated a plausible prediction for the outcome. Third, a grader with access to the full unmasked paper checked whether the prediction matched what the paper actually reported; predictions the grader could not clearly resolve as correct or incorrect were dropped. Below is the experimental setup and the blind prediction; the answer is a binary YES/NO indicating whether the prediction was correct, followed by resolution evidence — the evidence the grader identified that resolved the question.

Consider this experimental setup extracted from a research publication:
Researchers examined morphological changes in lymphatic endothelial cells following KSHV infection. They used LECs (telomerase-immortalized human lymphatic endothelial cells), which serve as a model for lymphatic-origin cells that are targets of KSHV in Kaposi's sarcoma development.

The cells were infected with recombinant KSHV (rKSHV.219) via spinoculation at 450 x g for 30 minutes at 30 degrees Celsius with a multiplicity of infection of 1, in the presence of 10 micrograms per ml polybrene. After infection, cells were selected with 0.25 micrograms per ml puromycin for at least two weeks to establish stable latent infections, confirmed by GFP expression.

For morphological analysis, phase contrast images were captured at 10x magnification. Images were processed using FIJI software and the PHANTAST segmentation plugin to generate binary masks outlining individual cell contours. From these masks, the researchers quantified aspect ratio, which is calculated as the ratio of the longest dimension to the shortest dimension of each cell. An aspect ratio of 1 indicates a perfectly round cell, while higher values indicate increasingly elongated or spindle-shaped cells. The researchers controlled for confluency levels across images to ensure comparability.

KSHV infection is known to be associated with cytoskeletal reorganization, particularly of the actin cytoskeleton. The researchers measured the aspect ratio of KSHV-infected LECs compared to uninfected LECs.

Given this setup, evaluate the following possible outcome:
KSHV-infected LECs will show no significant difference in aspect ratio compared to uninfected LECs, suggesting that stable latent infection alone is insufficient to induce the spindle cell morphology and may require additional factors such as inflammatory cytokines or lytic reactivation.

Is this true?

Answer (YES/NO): NO